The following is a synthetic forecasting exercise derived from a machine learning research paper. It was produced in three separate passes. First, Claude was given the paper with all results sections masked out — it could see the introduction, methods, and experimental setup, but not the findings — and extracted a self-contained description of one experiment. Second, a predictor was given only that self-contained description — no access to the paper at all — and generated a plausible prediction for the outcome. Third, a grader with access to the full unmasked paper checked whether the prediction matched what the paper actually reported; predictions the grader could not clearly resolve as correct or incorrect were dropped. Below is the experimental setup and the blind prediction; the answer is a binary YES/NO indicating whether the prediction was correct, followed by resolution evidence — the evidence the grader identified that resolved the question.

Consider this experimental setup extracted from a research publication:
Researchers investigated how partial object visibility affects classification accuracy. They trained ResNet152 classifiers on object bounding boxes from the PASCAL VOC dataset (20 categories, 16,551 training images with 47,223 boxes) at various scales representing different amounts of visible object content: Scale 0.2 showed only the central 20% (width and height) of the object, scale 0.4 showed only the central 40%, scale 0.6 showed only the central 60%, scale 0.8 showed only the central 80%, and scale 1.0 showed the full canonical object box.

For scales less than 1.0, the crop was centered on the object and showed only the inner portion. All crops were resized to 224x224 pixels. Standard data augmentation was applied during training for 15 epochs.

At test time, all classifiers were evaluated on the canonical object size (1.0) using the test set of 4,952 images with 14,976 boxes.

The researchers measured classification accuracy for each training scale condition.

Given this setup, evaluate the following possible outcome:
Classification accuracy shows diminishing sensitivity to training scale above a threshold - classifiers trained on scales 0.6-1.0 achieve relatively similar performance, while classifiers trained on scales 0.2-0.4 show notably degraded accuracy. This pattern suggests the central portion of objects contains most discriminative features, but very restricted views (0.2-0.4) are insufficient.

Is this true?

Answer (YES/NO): NO